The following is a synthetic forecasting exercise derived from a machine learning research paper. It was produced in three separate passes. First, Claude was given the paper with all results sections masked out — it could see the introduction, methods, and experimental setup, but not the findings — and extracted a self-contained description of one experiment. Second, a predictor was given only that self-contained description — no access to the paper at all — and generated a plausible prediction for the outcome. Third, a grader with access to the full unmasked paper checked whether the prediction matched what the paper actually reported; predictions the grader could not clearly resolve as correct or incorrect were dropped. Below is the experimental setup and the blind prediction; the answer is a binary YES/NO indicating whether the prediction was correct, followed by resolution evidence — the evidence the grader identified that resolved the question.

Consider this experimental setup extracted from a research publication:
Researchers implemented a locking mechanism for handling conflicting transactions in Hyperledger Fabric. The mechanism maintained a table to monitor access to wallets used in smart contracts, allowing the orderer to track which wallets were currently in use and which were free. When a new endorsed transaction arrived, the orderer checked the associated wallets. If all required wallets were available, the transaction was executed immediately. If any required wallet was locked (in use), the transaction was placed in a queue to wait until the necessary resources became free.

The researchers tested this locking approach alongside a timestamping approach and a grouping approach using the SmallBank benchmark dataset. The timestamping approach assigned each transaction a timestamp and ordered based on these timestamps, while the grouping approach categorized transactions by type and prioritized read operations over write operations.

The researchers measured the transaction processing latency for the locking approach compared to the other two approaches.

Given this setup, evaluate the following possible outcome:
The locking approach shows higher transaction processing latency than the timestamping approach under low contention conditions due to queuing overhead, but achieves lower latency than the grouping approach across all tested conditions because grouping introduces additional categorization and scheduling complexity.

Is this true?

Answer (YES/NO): NO